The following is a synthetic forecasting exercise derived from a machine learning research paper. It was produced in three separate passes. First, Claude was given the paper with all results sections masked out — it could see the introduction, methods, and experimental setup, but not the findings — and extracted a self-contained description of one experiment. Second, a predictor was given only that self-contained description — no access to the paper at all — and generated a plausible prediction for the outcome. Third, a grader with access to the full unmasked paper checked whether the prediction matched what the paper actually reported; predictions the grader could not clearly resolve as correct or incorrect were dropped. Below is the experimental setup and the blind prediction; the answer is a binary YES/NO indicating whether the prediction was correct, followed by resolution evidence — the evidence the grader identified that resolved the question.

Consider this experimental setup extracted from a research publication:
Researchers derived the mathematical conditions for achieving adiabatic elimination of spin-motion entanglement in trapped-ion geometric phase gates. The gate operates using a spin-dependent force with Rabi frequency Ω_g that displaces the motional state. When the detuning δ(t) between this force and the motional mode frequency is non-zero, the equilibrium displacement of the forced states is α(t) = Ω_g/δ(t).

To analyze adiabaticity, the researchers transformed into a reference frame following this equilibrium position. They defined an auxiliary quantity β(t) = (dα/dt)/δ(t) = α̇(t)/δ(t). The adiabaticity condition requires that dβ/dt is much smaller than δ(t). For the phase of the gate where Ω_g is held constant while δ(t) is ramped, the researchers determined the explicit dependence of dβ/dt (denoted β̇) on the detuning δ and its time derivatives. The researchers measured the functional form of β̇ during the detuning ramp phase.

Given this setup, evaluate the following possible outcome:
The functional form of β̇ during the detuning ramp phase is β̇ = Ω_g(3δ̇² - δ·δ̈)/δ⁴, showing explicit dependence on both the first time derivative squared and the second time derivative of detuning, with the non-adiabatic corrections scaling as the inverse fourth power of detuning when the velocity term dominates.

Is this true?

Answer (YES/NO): NO